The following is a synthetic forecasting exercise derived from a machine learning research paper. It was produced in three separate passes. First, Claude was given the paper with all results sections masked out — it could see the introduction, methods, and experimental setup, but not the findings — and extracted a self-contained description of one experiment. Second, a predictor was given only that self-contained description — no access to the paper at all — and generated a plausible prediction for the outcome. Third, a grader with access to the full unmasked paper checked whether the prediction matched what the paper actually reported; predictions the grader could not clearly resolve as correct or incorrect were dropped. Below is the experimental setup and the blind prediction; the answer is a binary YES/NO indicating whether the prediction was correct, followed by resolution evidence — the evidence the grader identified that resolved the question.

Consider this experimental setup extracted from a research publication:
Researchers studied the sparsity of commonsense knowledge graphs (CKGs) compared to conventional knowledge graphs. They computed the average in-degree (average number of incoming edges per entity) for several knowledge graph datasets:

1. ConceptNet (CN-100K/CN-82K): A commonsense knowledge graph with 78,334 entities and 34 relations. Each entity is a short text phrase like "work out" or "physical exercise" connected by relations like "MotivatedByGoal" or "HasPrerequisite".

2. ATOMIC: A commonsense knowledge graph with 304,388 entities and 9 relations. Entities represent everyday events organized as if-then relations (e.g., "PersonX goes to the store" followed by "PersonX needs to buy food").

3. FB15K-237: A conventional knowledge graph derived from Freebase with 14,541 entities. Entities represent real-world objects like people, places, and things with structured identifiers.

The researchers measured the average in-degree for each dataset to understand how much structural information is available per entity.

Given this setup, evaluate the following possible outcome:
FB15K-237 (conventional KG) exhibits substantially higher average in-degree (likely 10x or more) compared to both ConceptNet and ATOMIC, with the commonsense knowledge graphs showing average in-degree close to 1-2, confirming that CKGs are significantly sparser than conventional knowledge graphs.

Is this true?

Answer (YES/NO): NO